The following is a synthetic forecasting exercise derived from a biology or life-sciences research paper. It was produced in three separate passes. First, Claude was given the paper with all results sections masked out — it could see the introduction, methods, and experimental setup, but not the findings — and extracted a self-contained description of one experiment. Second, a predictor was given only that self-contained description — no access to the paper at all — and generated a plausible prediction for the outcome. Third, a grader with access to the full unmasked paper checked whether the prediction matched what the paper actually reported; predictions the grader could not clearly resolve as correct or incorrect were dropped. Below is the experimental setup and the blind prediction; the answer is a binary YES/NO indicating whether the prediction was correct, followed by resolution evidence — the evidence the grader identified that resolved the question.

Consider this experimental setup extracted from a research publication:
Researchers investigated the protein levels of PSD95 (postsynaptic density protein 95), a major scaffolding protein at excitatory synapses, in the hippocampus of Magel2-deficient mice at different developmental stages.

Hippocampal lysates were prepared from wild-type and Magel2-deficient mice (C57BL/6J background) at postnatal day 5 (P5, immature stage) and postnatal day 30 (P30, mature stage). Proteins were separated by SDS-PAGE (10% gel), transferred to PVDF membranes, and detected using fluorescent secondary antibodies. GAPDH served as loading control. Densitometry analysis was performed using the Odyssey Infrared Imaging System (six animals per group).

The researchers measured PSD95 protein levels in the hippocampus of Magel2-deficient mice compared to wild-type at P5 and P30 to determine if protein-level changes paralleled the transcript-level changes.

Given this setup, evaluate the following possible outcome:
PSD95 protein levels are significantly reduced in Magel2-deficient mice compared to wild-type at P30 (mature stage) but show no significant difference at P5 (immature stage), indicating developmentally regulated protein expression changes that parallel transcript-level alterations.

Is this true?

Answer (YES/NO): NO